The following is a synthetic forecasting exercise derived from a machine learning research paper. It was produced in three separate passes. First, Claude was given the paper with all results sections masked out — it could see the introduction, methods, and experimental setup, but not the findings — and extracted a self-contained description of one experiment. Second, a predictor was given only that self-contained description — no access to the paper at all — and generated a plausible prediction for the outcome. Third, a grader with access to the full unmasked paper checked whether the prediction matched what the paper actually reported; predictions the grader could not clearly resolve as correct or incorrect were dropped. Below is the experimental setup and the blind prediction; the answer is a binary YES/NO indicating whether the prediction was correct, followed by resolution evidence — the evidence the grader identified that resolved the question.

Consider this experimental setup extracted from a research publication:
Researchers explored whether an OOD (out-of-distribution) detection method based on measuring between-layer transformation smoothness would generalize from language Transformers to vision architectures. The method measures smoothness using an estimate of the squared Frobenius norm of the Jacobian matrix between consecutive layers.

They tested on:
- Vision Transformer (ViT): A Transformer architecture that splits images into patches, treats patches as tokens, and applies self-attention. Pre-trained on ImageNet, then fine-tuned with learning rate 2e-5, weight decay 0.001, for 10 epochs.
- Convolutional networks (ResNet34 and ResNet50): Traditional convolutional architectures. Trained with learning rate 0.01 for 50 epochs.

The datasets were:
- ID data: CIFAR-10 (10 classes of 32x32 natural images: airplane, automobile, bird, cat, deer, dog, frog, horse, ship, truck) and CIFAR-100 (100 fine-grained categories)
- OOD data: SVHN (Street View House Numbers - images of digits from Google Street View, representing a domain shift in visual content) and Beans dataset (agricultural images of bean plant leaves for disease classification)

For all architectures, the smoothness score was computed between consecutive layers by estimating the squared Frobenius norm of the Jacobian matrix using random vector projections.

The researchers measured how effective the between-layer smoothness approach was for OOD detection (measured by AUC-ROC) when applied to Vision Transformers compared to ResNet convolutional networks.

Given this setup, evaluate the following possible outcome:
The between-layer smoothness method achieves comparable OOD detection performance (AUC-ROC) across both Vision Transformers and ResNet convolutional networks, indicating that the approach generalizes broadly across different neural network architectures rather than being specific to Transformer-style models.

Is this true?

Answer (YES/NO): NO